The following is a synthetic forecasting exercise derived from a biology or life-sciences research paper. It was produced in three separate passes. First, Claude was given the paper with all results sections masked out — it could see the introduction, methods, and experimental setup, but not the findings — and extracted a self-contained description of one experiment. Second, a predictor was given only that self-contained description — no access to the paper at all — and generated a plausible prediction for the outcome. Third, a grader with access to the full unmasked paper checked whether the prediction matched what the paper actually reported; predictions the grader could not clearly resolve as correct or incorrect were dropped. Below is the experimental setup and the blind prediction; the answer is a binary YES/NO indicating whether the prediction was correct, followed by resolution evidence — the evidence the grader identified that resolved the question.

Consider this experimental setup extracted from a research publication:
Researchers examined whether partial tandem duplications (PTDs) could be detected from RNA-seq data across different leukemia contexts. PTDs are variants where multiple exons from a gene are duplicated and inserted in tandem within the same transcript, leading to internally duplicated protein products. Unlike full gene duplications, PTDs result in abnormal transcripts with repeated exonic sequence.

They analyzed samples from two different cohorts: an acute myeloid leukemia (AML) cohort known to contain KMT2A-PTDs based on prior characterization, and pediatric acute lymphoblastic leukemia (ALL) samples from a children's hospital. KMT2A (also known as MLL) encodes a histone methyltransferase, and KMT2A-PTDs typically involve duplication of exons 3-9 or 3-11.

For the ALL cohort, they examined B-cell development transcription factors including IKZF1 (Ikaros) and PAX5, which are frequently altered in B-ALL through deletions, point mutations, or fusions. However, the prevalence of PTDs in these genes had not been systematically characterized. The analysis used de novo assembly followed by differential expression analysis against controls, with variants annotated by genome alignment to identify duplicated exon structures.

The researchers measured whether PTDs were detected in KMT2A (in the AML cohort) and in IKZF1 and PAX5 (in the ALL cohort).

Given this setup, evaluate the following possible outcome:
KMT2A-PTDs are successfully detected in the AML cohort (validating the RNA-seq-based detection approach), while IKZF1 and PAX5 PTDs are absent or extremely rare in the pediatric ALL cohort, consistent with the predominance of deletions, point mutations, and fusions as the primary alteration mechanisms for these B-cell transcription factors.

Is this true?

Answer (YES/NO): NO